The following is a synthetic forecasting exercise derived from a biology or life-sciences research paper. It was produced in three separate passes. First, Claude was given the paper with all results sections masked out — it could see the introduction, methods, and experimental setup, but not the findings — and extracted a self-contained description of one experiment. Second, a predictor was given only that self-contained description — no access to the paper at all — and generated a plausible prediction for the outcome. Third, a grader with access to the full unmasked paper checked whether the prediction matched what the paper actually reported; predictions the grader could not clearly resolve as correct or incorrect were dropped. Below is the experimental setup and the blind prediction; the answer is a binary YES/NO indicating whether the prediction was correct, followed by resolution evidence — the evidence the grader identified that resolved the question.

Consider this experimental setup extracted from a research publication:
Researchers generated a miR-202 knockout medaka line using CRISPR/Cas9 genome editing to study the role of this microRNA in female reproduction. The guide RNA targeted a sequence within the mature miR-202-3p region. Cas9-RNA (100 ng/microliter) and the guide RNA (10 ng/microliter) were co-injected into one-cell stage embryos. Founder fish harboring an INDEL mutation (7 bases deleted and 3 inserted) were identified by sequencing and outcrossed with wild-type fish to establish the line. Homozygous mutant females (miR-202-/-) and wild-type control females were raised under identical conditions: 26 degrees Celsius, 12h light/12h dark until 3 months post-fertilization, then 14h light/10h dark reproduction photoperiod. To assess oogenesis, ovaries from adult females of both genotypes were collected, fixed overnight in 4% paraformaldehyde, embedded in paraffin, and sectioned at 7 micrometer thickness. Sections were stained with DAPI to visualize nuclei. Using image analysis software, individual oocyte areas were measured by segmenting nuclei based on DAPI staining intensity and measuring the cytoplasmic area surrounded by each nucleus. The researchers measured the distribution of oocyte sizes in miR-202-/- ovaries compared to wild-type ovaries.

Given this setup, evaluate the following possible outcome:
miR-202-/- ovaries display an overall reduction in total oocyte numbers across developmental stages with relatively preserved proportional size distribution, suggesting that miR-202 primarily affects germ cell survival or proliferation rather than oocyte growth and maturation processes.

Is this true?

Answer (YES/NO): NO